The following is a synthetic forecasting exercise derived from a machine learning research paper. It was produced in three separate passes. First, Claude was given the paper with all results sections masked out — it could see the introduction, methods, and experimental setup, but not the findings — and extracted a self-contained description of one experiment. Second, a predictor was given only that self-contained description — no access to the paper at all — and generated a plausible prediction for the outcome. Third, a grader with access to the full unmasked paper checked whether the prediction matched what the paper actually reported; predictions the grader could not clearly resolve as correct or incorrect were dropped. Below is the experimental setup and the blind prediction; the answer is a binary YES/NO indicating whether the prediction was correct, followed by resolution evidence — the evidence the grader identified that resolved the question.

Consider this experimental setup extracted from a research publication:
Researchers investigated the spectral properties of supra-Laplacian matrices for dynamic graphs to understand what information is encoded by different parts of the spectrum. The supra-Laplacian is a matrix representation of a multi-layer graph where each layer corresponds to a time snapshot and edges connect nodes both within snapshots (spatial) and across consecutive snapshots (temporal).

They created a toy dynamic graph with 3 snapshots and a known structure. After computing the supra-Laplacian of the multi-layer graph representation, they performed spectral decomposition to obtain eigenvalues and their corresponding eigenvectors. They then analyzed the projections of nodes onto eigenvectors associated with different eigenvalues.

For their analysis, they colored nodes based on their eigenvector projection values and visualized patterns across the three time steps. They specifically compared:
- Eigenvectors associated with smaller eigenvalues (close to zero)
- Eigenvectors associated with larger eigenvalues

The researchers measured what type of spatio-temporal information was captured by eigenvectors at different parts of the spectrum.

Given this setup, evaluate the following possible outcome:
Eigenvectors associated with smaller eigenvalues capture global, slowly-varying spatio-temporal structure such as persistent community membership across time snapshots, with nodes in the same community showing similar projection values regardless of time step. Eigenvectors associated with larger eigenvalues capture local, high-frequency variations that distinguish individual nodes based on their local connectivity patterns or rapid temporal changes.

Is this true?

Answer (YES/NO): NO